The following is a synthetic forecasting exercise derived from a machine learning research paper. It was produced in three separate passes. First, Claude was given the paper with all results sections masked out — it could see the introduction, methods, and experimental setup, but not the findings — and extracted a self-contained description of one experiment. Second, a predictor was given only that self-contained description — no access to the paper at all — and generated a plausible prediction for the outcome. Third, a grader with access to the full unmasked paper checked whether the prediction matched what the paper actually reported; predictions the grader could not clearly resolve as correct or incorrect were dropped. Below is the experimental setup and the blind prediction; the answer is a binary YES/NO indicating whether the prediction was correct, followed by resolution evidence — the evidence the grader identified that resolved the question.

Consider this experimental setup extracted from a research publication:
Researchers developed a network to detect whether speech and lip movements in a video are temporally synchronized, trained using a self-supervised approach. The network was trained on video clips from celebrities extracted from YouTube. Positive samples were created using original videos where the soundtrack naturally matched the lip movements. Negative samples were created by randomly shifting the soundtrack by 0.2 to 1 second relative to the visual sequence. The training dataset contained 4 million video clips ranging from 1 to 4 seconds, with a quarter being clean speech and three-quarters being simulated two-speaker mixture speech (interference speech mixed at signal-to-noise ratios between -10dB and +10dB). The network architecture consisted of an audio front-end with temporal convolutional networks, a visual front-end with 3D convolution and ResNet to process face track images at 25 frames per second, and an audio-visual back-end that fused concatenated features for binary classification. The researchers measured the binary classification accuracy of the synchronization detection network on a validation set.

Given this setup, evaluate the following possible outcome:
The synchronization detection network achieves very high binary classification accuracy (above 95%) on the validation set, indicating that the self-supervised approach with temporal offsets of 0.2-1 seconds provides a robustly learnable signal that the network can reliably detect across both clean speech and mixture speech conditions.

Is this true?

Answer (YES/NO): NO